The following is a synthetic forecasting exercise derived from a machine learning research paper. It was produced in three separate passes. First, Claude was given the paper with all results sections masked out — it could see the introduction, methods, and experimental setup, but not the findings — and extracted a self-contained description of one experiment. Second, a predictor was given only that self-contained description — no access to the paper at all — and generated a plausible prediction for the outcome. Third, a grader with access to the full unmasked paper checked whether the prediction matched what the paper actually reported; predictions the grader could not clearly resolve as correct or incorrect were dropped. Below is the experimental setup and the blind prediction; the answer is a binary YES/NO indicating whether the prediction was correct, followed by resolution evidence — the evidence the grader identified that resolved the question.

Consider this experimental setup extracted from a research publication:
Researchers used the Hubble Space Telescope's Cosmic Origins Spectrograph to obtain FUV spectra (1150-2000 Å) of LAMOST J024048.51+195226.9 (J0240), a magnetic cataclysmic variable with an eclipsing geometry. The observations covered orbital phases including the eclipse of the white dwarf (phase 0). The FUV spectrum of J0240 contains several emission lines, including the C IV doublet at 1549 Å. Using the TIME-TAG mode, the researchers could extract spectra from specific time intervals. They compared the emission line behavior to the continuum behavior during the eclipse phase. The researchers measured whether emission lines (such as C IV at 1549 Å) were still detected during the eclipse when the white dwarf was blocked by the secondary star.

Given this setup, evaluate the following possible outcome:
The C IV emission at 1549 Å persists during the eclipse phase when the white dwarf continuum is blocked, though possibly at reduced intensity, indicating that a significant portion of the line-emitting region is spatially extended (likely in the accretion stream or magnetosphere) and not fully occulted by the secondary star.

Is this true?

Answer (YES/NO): YES